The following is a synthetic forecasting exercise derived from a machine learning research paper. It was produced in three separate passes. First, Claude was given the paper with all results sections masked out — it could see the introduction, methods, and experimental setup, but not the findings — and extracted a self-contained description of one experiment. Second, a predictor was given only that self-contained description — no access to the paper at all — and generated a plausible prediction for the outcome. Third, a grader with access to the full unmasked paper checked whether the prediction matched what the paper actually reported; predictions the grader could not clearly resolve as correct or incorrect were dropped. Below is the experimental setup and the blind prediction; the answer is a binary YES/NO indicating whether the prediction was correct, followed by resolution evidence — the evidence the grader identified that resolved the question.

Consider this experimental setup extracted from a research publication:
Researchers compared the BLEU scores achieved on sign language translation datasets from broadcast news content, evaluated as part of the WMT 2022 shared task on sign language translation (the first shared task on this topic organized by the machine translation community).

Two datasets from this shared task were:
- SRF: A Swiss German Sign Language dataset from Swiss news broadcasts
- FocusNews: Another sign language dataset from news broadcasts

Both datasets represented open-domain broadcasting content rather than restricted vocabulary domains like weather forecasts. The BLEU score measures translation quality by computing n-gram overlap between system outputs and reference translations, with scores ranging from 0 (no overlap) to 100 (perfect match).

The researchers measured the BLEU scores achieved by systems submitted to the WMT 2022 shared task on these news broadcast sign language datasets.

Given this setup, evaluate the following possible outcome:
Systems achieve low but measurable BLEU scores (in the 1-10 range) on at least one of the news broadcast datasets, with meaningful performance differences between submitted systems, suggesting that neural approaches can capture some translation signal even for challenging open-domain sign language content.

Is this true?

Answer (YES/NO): NO